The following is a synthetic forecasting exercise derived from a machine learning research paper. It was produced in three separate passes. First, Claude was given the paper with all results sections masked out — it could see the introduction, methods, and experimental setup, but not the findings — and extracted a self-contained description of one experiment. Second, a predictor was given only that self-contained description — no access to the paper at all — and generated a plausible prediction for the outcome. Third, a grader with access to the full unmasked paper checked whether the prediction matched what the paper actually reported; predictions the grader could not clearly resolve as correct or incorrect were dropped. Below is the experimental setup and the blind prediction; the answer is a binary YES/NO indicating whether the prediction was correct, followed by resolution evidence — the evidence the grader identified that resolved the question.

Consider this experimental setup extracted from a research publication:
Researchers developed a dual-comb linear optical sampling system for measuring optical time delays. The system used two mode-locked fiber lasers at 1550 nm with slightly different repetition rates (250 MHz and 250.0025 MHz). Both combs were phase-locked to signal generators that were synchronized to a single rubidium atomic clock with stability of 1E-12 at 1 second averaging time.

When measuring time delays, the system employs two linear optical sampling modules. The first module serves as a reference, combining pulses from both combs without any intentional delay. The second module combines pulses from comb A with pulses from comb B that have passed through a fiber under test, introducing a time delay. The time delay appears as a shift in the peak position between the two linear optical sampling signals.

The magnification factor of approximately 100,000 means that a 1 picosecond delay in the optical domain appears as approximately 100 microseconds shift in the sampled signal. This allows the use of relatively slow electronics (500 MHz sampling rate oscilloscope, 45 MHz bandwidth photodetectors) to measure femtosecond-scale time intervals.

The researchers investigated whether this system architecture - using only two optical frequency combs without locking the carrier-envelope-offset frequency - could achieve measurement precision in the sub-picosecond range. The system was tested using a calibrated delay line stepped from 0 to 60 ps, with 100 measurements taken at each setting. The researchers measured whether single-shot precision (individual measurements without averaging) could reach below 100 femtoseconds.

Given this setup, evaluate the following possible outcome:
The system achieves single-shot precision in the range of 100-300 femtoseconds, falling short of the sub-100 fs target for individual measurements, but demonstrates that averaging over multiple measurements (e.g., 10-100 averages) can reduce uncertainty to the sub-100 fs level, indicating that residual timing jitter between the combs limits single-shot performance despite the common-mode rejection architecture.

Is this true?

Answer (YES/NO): NO